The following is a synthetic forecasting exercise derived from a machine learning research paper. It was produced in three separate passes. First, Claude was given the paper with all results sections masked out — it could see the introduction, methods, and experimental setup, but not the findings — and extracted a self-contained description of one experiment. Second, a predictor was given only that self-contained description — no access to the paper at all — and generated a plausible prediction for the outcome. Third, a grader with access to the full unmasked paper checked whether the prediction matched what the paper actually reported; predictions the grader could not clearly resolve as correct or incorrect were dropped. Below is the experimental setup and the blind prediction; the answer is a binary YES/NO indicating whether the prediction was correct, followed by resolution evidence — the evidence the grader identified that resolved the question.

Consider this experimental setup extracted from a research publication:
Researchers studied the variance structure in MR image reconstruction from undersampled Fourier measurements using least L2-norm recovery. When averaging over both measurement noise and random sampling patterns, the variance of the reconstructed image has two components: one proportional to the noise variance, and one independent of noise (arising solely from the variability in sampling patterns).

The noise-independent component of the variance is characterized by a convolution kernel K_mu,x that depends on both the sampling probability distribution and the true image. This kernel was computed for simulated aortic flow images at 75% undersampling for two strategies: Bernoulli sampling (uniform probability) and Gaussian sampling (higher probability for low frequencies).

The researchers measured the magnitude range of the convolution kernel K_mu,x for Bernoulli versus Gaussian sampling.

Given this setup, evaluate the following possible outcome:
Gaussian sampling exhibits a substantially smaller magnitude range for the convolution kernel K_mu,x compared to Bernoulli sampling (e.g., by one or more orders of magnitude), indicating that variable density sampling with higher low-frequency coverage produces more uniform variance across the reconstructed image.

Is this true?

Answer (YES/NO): YES